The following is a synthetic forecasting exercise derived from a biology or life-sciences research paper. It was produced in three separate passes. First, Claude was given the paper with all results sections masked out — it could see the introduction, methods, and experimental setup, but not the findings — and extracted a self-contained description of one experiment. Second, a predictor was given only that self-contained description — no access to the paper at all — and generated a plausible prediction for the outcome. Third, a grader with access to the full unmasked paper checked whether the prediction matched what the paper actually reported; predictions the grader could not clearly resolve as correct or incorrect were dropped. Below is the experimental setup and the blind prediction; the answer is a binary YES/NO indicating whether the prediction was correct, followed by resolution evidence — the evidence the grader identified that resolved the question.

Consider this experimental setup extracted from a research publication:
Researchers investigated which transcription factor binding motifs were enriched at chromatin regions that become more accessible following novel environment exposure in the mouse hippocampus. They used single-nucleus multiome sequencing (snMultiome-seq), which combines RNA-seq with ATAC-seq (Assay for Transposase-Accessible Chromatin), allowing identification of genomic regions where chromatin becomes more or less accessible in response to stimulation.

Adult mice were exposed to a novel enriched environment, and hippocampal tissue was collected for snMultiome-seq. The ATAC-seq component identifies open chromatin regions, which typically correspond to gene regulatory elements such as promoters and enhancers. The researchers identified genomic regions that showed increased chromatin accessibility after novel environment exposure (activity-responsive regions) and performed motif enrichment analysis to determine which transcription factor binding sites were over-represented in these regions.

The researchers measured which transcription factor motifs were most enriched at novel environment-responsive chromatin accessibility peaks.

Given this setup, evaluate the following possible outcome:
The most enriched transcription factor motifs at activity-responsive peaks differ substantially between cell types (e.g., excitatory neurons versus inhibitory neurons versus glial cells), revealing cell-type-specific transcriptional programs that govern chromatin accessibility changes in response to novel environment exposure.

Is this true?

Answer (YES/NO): NO